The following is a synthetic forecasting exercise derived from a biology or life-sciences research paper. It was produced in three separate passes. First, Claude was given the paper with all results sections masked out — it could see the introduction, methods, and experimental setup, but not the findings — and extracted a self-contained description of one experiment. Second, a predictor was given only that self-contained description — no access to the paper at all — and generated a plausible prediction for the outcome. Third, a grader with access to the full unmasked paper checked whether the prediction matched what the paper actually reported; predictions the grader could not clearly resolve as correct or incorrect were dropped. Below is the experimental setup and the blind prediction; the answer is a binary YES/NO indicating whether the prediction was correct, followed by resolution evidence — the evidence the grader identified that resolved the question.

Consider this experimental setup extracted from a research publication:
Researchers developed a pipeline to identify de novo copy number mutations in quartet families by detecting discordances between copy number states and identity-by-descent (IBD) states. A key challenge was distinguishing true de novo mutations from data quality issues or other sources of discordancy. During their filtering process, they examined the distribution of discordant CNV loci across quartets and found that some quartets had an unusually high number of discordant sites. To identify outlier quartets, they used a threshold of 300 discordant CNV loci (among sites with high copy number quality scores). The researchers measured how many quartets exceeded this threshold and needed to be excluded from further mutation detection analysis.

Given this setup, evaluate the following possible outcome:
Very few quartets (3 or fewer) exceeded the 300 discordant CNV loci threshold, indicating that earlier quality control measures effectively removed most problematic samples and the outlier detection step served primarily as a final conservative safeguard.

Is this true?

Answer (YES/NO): NO